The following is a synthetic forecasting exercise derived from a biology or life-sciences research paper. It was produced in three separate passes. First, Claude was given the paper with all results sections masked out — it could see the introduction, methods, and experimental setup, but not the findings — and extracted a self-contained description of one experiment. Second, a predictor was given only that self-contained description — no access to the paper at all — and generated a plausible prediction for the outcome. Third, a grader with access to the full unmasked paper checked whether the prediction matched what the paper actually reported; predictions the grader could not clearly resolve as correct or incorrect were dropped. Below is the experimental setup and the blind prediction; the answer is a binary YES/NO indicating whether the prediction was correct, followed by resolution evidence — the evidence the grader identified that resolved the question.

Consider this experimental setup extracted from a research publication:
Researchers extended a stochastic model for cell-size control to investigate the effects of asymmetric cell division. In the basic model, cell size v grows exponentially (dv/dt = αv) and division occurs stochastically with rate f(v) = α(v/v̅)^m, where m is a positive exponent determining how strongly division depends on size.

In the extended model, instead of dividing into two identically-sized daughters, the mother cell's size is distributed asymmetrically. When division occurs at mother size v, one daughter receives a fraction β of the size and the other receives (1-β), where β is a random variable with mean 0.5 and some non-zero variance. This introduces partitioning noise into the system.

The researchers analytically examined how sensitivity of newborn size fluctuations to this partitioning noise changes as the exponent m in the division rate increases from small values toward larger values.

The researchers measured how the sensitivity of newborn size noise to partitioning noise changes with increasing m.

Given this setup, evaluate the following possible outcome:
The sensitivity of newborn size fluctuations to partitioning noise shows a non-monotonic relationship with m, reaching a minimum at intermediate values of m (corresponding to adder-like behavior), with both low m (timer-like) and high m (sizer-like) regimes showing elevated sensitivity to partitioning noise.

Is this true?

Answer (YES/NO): NO